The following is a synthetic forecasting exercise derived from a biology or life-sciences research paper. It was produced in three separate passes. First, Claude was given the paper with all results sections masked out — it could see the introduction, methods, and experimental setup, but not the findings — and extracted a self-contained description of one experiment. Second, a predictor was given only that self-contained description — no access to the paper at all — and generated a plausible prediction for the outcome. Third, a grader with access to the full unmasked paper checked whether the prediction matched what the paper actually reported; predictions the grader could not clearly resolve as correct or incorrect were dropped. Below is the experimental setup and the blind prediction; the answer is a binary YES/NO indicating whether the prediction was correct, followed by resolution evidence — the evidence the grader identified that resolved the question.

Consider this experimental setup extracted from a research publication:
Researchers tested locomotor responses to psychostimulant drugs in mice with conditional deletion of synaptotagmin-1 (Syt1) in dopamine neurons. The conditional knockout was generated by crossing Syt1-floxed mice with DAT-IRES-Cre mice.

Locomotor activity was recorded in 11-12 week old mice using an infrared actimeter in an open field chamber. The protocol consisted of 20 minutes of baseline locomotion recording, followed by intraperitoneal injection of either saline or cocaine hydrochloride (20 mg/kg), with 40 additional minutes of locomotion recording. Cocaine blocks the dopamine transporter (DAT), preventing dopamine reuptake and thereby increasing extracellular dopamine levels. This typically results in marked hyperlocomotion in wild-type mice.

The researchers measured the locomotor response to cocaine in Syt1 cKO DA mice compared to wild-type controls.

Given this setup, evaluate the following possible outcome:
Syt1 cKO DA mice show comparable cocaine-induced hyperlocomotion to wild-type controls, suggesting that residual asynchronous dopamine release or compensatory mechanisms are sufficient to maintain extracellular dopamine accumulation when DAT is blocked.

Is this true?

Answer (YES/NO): YES